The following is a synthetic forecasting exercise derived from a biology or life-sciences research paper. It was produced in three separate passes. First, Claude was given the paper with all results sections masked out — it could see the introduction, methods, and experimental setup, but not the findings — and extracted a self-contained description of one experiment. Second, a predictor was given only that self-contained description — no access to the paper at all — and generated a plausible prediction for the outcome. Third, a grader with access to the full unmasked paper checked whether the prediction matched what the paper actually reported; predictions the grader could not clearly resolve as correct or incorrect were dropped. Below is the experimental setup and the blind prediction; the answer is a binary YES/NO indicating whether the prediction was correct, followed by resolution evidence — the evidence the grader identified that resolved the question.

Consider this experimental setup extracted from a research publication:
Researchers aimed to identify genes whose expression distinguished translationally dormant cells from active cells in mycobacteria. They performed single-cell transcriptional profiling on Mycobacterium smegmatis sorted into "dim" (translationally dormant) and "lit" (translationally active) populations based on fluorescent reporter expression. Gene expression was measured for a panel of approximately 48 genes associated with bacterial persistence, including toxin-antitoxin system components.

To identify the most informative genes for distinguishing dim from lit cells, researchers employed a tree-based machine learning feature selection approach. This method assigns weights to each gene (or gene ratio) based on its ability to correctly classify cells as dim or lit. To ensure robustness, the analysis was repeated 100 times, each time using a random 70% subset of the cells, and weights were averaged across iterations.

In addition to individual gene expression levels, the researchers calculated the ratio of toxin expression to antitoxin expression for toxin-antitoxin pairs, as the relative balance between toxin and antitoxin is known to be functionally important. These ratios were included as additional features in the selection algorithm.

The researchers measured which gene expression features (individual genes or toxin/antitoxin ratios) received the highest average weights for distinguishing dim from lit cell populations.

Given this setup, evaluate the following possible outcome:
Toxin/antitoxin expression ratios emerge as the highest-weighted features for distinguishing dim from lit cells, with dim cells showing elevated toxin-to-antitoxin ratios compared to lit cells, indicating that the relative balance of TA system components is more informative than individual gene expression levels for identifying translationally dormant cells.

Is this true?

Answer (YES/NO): NO